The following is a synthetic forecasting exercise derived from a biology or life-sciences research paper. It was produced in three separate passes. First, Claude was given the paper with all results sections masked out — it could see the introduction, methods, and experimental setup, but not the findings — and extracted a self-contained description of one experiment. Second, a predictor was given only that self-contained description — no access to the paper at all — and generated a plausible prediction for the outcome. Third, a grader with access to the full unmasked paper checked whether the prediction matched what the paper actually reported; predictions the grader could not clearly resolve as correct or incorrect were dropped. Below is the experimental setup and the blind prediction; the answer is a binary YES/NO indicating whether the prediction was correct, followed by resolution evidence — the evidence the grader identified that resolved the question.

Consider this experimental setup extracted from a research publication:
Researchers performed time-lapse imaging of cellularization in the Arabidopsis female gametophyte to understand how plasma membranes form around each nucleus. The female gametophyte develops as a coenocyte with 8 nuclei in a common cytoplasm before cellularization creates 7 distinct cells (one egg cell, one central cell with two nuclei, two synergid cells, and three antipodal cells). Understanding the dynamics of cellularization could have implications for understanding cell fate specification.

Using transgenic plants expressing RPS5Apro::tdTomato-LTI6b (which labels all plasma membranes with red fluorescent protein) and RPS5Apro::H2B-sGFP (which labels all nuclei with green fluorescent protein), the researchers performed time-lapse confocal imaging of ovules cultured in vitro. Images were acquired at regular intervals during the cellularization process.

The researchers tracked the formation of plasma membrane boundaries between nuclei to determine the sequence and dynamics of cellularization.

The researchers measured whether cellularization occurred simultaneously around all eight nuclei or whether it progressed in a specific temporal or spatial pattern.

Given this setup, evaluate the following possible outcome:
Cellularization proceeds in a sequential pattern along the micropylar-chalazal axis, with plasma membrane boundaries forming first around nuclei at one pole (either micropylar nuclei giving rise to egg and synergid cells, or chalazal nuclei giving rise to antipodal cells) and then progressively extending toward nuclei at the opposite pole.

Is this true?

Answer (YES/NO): NO